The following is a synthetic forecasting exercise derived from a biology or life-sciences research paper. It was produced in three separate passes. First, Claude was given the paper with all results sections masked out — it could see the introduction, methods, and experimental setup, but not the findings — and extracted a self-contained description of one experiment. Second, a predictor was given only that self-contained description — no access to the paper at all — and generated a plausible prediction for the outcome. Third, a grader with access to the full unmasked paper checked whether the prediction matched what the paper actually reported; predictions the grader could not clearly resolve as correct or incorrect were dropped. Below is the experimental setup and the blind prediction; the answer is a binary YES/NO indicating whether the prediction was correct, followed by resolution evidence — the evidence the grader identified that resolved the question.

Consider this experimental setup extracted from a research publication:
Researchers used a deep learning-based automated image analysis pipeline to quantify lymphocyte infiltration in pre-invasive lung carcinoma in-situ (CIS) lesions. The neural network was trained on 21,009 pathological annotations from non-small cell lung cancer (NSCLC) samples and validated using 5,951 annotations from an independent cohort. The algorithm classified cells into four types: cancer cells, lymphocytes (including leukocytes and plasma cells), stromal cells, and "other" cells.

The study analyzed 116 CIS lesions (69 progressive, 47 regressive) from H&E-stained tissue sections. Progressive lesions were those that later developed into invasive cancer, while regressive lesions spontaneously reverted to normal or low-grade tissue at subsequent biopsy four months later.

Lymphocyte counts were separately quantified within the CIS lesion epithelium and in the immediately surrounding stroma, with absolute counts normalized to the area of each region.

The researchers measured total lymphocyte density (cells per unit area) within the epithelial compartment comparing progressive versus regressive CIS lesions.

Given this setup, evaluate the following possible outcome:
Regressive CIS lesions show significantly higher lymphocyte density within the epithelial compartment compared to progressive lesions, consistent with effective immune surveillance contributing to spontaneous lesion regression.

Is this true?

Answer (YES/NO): YES